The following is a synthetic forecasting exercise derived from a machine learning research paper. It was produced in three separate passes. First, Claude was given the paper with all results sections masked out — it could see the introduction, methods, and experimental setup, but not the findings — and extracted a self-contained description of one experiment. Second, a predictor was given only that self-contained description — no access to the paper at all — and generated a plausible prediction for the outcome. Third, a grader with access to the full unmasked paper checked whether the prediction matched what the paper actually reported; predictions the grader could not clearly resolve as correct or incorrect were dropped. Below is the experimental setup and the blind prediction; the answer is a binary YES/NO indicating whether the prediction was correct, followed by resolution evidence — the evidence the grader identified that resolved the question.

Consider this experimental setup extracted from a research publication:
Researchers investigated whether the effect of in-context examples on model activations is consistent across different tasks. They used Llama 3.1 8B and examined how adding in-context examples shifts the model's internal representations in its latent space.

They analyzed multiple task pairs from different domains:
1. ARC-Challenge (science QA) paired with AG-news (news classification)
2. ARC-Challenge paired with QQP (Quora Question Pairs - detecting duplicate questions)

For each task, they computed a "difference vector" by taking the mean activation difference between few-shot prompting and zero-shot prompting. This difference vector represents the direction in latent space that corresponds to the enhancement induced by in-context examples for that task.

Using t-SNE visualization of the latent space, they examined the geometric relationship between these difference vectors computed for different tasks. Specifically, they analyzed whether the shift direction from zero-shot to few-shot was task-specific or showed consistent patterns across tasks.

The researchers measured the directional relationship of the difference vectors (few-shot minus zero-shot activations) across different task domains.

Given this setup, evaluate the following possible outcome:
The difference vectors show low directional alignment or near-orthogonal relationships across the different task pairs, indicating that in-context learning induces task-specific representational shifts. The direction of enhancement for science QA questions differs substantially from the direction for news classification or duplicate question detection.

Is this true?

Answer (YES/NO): NO